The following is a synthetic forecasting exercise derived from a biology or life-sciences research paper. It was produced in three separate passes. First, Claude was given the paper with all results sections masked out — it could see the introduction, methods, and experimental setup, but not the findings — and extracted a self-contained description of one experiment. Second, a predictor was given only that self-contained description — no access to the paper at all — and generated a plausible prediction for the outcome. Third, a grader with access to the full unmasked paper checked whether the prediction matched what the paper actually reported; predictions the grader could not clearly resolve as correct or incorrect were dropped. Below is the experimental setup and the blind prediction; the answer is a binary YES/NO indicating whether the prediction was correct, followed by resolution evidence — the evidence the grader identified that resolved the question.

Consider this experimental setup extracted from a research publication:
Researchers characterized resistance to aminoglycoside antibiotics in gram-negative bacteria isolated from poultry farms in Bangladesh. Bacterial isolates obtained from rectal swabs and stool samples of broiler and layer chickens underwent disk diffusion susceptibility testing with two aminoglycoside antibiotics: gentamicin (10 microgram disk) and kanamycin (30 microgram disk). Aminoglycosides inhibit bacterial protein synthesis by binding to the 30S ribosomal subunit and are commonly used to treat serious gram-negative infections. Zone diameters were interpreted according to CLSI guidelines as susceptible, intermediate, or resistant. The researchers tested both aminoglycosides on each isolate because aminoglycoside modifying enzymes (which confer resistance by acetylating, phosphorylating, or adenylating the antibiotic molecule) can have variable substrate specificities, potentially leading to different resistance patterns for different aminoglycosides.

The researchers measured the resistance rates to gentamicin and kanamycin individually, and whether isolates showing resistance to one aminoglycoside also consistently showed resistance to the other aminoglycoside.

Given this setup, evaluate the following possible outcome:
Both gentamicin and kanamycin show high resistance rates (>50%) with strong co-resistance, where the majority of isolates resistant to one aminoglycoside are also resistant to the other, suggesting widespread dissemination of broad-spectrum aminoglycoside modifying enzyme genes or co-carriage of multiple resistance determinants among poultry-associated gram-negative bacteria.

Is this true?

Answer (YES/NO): NO